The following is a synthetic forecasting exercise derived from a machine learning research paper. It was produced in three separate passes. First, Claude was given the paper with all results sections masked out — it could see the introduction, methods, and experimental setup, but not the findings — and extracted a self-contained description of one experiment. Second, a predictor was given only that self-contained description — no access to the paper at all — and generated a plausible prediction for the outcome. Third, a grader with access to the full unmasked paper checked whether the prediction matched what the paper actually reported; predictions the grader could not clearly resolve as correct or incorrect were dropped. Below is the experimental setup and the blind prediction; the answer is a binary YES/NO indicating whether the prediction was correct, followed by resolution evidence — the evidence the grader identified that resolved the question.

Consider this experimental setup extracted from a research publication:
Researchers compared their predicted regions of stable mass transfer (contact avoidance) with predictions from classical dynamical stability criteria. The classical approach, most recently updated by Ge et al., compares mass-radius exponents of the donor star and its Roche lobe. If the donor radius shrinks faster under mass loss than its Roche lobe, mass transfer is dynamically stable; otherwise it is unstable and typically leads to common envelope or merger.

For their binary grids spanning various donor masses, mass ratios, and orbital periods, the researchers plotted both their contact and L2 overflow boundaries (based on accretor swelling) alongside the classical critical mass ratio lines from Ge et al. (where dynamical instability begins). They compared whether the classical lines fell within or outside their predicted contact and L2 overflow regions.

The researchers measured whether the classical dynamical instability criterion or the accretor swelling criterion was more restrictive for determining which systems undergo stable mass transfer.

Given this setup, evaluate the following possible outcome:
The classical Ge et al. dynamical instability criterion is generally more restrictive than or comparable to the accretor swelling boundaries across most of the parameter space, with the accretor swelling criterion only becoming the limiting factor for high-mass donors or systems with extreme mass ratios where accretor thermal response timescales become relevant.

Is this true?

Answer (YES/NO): NO